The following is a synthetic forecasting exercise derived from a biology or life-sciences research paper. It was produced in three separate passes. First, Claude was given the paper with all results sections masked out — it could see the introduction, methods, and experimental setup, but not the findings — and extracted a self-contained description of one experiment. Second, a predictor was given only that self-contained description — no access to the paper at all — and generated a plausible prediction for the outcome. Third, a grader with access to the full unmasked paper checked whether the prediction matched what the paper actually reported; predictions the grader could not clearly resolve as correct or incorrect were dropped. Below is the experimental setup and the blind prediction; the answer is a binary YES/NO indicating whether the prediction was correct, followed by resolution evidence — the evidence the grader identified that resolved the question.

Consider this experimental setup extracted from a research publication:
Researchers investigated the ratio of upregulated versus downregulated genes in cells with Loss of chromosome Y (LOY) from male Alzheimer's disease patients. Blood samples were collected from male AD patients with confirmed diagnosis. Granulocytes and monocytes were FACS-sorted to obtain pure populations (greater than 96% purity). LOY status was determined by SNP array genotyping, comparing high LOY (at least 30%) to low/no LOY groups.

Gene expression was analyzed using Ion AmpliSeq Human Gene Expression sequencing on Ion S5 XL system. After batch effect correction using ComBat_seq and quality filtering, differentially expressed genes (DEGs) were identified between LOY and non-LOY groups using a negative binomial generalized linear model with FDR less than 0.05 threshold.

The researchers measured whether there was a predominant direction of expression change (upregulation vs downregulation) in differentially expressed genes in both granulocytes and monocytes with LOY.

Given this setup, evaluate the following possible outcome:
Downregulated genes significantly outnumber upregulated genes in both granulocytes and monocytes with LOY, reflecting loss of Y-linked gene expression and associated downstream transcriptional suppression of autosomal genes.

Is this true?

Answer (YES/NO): NO